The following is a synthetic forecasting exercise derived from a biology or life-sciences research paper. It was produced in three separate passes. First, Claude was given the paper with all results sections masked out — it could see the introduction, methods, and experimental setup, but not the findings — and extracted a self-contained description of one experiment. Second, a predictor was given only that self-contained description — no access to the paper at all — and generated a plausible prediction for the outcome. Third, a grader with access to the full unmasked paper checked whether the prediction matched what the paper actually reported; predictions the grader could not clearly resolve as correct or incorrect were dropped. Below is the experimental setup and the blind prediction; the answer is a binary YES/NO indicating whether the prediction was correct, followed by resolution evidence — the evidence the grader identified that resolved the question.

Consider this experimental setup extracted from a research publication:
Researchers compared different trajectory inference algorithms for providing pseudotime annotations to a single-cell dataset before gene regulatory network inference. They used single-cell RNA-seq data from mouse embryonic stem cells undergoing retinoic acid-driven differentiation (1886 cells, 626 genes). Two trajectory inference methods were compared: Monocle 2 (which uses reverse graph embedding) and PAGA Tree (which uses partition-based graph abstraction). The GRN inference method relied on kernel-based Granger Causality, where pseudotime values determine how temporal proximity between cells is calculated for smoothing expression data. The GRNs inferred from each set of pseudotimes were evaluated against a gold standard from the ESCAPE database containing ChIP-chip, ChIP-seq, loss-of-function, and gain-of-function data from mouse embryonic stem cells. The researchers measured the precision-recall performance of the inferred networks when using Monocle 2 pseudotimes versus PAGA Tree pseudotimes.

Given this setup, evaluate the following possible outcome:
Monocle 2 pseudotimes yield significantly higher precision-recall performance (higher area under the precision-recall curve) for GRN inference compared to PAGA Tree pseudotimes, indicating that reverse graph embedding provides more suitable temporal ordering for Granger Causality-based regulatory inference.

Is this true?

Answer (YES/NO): NO